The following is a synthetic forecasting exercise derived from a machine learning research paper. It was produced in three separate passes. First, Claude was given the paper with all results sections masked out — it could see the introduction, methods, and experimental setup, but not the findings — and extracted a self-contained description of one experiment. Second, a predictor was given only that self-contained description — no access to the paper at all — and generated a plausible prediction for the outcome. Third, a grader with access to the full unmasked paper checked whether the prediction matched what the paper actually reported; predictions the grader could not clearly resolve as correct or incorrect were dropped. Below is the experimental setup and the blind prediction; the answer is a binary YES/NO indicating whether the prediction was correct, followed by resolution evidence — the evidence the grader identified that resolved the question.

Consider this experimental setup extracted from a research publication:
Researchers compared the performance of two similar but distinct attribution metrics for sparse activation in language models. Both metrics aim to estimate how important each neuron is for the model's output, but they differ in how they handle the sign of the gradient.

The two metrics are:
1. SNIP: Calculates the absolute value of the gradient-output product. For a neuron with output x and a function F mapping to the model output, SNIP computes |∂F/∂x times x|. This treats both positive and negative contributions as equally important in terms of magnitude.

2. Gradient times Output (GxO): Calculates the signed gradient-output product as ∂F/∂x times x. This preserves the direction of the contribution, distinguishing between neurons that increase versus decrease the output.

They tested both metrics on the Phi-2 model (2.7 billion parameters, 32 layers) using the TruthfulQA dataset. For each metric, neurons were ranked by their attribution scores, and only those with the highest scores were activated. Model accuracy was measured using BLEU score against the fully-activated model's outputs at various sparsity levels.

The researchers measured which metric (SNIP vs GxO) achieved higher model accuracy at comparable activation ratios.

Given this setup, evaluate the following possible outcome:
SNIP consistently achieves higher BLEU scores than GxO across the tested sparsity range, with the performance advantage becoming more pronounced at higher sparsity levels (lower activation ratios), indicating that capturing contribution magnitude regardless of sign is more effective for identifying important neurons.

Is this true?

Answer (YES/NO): NO